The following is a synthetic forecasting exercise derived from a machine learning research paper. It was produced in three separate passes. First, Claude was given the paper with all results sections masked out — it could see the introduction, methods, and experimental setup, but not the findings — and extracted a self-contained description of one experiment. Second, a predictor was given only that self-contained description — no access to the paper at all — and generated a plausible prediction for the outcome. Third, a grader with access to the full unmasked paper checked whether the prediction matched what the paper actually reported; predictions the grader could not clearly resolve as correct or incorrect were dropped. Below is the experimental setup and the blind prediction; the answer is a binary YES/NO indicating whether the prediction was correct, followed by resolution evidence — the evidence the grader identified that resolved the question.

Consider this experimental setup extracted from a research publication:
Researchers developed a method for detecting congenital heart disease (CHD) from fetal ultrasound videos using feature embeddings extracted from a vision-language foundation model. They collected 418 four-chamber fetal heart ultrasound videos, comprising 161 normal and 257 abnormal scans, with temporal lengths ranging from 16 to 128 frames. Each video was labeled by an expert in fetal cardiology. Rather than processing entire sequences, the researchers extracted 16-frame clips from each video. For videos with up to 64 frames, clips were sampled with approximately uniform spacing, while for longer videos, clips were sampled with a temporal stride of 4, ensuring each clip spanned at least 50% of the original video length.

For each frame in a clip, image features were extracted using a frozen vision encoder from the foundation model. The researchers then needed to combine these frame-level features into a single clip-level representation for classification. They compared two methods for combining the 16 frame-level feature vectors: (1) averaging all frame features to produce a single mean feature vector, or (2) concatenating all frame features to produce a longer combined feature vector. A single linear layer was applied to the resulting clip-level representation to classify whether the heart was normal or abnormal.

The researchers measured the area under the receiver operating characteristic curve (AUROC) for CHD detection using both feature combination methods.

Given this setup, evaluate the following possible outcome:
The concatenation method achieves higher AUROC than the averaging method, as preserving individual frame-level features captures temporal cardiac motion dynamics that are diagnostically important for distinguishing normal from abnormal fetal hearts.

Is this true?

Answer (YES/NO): YES